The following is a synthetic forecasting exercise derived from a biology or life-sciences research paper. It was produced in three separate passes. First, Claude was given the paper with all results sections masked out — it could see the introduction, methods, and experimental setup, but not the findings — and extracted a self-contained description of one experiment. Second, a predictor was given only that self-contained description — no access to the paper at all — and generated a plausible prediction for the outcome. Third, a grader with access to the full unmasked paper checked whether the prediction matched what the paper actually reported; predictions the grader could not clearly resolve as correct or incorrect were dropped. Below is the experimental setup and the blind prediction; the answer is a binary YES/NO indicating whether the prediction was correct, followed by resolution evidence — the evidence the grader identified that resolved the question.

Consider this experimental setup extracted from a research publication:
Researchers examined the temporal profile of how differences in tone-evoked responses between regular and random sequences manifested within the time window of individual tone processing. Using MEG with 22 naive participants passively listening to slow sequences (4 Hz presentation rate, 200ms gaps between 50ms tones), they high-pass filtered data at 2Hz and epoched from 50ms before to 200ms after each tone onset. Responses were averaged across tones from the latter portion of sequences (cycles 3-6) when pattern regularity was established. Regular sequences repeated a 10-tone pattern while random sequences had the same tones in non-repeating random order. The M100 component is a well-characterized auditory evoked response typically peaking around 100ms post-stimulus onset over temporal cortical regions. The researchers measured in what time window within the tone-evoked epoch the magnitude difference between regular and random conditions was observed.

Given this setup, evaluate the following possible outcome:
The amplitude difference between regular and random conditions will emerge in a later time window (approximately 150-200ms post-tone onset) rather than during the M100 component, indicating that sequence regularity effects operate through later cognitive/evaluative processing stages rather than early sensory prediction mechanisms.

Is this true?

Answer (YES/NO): NO